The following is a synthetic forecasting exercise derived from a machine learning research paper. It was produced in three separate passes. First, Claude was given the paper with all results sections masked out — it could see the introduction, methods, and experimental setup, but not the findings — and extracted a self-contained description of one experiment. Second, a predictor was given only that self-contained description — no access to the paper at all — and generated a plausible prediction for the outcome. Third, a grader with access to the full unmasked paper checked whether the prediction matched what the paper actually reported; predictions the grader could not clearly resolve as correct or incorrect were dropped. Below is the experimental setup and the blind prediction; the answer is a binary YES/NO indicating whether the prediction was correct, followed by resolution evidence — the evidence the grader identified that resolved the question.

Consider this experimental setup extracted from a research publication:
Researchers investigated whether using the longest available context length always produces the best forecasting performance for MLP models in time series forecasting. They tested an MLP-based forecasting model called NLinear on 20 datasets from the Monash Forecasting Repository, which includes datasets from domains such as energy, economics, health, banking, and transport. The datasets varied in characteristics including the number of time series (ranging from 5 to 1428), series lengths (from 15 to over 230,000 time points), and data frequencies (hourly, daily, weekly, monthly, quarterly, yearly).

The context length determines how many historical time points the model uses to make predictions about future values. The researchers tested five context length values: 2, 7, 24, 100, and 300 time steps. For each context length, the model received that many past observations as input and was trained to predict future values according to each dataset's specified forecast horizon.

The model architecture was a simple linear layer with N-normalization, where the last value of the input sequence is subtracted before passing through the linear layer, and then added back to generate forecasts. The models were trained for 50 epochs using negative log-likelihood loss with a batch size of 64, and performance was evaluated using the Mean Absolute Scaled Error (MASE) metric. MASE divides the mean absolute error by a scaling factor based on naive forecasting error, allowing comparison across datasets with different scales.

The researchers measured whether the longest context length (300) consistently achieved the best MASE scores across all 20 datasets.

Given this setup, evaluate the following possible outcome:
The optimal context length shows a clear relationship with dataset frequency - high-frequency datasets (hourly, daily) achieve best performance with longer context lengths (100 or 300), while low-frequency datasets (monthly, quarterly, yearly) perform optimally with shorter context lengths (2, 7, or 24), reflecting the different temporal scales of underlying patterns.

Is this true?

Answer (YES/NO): YES